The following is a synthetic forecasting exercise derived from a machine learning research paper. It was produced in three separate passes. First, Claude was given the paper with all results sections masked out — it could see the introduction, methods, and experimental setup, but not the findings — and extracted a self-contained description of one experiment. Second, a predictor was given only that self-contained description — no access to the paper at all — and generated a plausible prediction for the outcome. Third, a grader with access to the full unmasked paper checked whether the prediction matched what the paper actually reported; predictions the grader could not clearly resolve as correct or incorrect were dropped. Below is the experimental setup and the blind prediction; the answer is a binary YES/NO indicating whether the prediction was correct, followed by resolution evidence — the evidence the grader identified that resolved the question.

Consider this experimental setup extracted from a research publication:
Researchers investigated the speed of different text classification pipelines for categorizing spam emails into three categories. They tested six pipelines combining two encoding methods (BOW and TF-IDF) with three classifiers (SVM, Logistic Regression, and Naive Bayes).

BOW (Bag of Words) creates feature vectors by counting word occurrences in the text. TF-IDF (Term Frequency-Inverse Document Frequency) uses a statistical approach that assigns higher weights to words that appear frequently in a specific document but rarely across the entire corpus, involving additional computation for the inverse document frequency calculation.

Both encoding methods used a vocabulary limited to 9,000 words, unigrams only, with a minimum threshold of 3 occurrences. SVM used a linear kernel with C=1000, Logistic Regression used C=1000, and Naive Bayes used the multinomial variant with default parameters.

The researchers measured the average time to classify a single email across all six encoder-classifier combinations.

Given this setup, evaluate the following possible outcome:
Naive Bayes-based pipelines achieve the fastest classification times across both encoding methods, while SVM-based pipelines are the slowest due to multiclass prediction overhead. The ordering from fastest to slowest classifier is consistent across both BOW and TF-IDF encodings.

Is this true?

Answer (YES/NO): YES